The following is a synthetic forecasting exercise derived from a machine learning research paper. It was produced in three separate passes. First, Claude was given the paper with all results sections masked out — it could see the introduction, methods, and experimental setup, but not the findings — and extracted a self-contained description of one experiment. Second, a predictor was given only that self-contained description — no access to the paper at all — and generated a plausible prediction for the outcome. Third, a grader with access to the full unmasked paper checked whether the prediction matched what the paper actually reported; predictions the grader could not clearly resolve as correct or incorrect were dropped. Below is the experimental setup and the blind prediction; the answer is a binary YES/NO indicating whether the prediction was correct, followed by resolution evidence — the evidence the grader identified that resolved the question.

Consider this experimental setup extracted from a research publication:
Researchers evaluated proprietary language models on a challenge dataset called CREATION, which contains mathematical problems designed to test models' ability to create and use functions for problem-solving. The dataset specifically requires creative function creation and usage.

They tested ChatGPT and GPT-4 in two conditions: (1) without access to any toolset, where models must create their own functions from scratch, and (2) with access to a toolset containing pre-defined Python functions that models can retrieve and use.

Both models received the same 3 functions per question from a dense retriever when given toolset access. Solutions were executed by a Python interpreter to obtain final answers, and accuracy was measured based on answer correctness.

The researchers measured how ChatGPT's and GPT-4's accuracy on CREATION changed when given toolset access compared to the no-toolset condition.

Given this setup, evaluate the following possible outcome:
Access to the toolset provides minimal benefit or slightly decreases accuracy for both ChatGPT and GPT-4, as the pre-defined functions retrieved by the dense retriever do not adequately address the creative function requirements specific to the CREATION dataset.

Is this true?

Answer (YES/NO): NO